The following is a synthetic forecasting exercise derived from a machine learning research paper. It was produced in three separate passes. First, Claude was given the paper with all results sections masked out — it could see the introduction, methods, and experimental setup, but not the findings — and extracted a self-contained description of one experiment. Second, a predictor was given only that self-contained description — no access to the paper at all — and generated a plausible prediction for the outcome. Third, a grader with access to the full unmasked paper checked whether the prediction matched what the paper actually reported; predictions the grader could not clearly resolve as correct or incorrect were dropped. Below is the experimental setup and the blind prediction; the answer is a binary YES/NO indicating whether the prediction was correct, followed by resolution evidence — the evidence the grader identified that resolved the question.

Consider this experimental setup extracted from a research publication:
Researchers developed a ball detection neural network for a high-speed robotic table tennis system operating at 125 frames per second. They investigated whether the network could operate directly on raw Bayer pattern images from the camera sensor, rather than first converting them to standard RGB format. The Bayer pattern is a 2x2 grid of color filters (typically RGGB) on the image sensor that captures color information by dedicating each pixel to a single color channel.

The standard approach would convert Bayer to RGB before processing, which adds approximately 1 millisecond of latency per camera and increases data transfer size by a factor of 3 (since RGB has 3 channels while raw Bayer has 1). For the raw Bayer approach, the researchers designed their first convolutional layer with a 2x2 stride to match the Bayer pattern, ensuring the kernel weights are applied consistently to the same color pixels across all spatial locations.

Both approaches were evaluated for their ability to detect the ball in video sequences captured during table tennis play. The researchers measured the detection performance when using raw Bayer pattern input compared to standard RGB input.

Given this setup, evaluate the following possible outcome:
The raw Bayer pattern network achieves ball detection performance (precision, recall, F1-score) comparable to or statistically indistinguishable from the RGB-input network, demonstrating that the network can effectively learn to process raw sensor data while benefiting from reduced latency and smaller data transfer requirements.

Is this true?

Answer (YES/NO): YES